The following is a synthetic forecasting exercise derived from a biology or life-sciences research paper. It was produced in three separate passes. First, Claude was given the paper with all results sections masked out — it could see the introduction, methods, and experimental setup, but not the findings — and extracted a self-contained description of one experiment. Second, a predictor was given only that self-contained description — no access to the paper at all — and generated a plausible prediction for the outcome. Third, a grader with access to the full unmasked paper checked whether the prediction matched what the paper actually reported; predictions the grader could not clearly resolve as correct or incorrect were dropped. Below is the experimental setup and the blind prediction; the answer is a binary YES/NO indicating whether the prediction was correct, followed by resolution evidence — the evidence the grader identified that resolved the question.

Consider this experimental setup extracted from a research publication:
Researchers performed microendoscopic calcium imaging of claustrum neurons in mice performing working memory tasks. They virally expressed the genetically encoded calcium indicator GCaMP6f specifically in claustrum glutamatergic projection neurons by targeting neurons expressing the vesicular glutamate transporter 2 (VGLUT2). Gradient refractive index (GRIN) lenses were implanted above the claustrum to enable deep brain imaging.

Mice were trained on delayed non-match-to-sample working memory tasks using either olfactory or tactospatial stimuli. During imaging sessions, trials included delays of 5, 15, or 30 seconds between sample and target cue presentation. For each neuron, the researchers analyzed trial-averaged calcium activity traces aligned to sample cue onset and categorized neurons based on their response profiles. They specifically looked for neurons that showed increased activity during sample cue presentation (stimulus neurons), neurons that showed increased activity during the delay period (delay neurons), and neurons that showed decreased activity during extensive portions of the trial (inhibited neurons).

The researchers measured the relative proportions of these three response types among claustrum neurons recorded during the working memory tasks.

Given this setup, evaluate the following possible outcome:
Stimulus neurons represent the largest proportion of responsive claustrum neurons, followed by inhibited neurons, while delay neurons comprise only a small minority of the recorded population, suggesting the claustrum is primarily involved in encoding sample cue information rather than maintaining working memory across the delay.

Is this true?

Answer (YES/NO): NO